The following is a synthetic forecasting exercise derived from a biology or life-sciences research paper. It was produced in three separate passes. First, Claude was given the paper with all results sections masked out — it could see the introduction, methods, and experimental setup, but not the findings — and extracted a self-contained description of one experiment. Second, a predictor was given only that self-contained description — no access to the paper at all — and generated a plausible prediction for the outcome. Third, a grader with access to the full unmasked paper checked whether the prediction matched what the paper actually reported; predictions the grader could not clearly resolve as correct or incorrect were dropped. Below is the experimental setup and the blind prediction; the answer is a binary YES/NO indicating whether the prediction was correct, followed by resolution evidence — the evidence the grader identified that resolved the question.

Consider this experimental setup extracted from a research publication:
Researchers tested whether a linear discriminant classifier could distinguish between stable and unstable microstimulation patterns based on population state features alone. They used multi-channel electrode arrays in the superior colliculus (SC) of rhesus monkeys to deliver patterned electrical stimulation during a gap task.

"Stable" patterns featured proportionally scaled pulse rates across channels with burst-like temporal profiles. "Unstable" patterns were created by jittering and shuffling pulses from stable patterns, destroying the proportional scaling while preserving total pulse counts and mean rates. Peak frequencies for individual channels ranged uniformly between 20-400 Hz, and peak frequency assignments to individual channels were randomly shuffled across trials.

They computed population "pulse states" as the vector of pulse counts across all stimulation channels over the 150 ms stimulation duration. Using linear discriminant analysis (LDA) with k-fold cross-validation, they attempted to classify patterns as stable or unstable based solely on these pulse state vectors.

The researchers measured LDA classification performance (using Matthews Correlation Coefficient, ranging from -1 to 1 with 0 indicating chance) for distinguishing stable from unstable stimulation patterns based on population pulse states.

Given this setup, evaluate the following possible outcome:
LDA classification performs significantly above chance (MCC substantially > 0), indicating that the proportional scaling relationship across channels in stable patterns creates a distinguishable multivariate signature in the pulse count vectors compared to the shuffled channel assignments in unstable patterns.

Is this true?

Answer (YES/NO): NO